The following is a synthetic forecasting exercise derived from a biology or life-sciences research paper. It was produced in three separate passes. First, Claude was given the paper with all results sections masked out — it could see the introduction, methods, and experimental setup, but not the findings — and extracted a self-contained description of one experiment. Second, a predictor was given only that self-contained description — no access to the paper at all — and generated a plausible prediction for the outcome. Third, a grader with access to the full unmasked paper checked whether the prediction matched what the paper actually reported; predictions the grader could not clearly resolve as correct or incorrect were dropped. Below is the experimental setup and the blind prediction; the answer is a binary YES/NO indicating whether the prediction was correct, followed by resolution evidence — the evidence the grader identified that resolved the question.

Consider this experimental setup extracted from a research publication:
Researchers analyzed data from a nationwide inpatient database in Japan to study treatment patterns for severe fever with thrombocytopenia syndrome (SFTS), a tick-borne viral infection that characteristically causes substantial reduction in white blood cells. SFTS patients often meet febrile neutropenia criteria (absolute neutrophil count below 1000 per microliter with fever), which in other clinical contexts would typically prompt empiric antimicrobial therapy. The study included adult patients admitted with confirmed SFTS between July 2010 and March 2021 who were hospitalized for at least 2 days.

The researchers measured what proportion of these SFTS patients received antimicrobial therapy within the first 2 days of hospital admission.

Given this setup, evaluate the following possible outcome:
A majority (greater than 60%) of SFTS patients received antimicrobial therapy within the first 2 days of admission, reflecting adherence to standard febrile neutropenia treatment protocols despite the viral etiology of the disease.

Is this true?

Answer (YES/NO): YES